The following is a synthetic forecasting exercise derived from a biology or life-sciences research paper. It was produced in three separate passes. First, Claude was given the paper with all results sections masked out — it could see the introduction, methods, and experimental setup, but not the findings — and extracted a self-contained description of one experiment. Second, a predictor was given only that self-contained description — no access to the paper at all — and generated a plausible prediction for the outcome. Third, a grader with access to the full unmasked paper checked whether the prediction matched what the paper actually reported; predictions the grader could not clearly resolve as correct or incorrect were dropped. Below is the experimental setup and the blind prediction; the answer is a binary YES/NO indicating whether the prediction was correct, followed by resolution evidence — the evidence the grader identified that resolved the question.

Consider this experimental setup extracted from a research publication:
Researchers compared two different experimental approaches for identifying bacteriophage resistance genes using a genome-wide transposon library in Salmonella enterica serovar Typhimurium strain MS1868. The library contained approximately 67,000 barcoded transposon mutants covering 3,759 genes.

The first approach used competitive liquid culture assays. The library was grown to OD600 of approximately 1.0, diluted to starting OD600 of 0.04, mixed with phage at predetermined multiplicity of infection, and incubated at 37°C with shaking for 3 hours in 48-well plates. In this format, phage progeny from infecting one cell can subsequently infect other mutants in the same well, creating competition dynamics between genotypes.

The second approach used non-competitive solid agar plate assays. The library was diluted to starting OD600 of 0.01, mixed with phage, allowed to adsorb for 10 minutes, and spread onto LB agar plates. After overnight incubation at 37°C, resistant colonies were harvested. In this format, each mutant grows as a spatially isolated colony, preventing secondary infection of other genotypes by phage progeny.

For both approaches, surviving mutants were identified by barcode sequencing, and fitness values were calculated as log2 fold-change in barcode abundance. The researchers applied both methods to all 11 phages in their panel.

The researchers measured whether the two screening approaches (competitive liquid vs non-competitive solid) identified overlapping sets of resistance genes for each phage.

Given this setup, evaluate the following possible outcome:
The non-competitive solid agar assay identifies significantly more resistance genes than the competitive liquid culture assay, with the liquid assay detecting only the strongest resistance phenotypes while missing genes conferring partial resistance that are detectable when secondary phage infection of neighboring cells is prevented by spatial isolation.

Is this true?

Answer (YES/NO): NO